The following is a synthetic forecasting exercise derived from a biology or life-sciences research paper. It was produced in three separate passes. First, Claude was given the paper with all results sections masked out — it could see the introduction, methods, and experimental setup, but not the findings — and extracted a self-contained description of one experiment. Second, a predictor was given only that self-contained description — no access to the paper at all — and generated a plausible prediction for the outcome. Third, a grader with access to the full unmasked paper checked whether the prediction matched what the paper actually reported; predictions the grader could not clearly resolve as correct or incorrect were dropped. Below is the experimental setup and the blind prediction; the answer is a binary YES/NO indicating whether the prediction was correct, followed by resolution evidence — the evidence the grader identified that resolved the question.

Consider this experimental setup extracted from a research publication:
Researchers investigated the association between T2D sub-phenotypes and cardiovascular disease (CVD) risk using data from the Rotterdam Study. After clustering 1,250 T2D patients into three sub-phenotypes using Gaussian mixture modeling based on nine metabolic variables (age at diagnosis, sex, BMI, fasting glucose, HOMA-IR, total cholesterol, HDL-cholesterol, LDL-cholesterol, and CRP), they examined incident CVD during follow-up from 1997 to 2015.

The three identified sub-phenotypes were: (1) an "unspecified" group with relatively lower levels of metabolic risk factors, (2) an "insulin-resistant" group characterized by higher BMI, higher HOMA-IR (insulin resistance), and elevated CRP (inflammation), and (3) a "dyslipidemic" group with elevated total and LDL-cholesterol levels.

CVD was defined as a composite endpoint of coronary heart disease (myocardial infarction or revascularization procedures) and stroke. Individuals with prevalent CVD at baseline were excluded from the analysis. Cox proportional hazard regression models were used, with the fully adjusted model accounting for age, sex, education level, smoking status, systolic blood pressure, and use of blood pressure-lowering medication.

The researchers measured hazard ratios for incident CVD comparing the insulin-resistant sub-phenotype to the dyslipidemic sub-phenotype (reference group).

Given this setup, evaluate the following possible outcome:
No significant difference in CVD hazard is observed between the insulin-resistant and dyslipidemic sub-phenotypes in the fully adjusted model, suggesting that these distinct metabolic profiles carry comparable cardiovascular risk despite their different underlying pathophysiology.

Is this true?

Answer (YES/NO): NO